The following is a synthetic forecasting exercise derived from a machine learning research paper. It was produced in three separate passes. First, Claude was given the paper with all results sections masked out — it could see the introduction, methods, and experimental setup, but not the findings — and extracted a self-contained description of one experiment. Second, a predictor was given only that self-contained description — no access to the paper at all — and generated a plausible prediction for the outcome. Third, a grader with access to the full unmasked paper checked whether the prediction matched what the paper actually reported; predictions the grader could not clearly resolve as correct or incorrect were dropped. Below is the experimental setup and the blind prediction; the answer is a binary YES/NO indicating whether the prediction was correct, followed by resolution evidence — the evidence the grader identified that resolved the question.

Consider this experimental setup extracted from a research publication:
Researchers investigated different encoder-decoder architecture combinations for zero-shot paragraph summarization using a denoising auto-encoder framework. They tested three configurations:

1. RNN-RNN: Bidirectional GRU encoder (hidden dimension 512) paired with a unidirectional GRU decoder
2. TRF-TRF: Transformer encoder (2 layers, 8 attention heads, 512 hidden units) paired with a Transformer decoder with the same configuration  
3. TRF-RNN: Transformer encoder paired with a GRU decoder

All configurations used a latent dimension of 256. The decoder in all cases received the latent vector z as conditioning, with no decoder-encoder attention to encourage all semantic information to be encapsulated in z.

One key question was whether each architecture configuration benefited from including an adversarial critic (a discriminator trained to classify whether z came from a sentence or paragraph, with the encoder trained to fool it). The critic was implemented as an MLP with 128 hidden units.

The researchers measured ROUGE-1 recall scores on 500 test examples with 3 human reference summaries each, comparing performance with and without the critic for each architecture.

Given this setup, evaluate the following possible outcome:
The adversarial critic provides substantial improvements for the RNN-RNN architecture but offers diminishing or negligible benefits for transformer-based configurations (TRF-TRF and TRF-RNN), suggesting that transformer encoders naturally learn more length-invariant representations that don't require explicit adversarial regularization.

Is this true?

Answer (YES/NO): NO